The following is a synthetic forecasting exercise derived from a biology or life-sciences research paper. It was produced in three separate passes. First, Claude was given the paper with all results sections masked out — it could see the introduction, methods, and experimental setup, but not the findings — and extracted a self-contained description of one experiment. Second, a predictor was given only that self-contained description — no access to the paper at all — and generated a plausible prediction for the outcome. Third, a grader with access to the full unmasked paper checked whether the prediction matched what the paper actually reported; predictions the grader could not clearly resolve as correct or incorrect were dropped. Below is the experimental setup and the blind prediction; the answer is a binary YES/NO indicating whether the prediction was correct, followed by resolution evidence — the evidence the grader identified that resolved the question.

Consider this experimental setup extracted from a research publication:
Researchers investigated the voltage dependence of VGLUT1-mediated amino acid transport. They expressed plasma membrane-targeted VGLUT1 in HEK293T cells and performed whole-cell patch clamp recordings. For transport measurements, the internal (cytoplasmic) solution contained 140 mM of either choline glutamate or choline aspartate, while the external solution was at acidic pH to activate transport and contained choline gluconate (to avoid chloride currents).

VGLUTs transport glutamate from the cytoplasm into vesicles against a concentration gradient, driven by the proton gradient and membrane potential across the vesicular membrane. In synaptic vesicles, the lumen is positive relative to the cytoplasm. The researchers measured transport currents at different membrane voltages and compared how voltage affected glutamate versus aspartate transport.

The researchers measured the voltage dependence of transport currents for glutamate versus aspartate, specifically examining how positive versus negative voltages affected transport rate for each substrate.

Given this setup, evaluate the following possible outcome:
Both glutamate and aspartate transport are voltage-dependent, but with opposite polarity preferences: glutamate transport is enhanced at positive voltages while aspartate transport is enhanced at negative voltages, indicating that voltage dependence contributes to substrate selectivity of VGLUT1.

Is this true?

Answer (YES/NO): NO